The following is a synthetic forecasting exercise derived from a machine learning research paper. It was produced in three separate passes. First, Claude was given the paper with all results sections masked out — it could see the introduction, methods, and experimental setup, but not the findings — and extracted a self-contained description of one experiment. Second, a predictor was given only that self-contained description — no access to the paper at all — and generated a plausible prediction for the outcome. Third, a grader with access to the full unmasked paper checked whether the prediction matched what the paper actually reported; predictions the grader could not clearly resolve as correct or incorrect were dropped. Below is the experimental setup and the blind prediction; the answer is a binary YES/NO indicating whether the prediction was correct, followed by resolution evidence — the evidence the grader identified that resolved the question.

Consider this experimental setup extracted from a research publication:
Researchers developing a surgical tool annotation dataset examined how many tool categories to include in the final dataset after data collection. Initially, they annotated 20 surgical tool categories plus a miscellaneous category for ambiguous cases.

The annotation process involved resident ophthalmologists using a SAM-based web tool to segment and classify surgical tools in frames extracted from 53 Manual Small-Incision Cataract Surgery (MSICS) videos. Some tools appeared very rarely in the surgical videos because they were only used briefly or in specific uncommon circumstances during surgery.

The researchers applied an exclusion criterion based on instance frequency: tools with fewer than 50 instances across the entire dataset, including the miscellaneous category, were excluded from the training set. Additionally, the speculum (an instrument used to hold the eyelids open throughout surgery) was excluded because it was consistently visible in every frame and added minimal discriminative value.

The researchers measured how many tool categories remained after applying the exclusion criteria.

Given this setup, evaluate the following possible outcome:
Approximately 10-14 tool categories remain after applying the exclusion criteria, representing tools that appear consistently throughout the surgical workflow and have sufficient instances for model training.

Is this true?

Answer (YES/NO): YES